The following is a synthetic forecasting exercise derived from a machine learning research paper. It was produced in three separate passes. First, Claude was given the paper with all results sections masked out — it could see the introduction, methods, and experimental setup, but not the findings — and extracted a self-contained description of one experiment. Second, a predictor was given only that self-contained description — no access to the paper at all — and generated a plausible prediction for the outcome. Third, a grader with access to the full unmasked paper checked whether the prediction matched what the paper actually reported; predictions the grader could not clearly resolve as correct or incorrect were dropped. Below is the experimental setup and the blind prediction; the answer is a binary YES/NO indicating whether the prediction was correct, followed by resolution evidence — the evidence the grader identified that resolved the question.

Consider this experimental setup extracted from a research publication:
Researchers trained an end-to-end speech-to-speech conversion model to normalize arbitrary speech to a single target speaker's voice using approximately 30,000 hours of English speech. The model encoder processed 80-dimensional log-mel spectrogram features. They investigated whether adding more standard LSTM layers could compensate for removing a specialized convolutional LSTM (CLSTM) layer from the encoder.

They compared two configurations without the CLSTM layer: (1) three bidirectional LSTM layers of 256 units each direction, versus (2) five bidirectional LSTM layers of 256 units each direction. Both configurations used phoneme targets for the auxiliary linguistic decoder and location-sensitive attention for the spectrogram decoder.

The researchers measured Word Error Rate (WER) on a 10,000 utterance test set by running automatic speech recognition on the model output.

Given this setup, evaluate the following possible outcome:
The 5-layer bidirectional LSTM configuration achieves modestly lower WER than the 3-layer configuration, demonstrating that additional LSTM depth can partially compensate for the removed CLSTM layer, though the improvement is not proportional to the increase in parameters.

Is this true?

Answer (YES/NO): NO